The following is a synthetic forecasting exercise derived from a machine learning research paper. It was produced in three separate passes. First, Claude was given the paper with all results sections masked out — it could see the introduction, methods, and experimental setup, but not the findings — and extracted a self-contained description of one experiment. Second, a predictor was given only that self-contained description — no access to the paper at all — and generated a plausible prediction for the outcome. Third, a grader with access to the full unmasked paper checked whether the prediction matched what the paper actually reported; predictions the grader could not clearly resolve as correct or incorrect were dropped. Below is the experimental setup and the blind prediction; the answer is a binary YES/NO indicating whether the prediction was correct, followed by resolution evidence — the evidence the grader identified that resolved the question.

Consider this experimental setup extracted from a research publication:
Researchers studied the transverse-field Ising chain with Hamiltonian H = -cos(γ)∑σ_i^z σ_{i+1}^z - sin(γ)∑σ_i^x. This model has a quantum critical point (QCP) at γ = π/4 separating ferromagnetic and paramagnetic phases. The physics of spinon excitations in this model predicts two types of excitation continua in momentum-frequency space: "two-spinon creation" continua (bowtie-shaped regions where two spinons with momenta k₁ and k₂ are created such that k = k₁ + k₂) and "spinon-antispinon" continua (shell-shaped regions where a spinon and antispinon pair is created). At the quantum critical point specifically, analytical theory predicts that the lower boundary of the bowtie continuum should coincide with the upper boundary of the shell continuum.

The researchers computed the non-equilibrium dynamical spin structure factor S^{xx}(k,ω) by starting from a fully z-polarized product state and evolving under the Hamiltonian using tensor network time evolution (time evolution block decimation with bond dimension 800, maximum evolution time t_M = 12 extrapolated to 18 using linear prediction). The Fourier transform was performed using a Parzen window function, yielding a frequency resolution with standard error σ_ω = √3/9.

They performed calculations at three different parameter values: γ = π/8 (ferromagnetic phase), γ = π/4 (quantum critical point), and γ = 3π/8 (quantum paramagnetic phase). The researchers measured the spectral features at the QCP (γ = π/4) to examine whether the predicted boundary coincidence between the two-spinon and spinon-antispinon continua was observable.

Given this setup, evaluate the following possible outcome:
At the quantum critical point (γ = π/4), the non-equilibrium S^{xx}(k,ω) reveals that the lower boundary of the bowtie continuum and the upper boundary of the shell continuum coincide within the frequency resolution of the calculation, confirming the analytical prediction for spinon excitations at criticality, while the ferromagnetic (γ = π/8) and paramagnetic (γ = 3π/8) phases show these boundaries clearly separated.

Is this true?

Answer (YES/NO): YES